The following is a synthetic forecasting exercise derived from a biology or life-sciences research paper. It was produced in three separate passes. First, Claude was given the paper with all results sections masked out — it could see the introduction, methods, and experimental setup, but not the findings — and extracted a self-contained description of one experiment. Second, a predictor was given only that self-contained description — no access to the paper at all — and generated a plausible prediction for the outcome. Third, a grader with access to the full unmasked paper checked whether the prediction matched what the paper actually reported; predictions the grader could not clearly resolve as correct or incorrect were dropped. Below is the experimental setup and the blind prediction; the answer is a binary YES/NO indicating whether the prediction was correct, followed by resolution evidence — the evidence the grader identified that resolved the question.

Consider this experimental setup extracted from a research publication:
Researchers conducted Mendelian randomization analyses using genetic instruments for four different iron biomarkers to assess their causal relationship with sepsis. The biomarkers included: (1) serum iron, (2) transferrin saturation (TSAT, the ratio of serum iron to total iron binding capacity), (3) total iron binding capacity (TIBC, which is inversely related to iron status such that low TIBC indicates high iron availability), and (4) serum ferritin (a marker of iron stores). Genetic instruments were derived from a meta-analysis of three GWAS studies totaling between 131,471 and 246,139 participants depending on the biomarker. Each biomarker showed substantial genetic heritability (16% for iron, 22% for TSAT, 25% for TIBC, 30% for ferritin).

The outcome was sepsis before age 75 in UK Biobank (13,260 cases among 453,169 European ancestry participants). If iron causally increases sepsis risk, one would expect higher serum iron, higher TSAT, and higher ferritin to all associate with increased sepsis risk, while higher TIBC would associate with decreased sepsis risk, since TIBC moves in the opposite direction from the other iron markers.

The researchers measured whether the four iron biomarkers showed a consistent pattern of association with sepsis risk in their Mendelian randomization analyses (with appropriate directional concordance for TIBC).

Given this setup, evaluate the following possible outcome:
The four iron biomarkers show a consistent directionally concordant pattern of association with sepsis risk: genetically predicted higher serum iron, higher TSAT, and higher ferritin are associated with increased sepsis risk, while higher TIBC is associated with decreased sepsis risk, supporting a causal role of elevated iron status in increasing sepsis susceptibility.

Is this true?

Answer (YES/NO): YES